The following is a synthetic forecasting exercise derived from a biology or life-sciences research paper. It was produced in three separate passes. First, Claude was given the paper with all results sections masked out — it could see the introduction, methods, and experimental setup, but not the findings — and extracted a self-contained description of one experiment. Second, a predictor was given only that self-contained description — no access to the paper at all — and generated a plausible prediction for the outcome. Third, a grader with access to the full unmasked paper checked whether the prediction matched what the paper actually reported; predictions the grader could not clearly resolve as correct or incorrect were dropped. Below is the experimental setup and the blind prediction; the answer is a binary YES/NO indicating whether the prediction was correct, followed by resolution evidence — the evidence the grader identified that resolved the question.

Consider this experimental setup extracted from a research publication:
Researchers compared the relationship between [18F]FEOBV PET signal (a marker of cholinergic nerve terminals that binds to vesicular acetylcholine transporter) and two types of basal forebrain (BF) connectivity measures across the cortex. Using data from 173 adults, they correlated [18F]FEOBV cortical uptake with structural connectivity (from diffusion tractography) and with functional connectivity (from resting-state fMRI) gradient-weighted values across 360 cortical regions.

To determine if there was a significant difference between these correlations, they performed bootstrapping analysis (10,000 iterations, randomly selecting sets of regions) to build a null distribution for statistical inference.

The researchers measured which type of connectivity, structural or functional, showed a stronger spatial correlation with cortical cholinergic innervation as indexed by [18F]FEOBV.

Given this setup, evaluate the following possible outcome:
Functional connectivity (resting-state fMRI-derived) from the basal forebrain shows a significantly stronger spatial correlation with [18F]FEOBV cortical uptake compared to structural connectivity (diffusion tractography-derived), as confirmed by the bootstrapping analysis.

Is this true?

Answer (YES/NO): YES